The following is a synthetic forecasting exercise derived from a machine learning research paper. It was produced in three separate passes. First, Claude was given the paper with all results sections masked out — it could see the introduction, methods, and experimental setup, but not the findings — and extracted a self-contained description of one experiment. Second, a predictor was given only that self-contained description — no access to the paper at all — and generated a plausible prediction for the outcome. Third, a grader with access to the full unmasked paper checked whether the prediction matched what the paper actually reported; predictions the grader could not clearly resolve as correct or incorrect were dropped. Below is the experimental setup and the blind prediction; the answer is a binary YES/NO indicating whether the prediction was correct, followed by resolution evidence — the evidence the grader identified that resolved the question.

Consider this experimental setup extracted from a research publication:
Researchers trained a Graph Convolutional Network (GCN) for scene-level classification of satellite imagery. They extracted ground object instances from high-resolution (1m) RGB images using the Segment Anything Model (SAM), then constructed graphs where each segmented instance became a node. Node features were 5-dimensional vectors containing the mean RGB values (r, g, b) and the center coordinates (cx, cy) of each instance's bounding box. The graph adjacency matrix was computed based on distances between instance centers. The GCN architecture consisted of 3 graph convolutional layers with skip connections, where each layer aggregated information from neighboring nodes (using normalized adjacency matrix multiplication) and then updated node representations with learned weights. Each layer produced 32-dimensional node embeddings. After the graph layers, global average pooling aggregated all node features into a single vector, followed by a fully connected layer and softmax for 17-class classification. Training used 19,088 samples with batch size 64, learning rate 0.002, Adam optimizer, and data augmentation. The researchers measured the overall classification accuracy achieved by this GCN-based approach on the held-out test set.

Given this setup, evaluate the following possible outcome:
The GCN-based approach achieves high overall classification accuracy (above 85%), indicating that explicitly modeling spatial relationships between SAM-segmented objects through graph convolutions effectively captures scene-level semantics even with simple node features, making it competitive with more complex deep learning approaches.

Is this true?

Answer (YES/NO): NO